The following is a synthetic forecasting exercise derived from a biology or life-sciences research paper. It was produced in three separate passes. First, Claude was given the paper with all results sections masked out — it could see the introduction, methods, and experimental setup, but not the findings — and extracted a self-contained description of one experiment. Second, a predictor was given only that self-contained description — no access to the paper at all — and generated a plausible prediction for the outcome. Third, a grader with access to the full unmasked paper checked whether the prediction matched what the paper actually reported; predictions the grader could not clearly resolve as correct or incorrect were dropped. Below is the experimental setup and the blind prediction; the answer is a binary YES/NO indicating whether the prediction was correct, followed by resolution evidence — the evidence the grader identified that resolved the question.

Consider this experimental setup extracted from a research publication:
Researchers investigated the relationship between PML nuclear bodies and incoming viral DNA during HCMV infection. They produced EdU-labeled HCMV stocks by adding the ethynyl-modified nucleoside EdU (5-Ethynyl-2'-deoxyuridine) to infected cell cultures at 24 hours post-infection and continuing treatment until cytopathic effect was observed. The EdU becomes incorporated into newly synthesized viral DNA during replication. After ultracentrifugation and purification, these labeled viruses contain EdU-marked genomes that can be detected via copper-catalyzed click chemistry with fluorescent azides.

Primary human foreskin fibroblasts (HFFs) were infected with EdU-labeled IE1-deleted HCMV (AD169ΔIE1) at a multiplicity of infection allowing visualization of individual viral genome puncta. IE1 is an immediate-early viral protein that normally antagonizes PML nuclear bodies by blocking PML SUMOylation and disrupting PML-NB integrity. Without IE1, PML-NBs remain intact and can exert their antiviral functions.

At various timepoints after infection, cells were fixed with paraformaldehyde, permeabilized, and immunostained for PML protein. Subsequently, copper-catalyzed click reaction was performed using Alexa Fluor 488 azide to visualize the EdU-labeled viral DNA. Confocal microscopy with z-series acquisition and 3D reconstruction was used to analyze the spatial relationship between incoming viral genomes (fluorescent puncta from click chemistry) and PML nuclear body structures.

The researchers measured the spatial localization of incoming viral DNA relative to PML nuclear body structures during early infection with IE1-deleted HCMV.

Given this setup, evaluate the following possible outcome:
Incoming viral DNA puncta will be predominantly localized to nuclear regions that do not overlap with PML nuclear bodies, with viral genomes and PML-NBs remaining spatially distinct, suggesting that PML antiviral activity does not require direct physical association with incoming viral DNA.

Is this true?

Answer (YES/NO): NO